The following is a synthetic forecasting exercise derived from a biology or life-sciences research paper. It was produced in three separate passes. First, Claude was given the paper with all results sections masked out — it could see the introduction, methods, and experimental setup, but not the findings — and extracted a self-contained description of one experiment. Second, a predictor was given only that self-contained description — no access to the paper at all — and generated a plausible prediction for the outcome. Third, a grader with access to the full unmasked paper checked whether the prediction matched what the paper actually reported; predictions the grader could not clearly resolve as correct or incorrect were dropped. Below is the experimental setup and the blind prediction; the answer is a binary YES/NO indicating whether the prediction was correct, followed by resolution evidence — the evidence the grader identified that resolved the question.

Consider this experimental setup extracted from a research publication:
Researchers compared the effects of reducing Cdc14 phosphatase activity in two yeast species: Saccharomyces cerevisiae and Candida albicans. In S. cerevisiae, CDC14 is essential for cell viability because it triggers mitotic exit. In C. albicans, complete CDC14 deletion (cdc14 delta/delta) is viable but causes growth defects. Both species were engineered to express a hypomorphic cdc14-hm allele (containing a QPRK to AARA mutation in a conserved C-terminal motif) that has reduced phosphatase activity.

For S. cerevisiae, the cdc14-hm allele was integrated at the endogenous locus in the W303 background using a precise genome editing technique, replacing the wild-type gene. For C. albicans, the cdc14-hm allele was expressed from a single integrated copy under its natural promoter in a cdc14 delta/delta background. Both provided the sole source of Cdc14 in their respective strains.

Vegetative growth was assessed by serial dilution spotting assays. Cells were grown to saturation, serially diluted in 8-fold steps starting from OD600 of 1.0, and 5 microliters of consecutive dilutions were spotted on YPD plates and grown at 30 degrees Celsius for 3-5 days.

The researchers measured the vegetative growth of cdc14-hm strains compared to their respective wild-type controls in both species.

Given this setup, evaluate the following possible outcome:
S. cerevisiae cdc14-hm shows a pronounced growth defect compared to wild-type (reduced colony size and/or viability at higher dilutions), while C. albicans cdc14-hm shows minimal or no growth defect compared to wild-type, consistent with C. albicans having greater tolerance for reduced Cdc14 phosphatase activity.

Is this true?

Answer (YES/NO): NO